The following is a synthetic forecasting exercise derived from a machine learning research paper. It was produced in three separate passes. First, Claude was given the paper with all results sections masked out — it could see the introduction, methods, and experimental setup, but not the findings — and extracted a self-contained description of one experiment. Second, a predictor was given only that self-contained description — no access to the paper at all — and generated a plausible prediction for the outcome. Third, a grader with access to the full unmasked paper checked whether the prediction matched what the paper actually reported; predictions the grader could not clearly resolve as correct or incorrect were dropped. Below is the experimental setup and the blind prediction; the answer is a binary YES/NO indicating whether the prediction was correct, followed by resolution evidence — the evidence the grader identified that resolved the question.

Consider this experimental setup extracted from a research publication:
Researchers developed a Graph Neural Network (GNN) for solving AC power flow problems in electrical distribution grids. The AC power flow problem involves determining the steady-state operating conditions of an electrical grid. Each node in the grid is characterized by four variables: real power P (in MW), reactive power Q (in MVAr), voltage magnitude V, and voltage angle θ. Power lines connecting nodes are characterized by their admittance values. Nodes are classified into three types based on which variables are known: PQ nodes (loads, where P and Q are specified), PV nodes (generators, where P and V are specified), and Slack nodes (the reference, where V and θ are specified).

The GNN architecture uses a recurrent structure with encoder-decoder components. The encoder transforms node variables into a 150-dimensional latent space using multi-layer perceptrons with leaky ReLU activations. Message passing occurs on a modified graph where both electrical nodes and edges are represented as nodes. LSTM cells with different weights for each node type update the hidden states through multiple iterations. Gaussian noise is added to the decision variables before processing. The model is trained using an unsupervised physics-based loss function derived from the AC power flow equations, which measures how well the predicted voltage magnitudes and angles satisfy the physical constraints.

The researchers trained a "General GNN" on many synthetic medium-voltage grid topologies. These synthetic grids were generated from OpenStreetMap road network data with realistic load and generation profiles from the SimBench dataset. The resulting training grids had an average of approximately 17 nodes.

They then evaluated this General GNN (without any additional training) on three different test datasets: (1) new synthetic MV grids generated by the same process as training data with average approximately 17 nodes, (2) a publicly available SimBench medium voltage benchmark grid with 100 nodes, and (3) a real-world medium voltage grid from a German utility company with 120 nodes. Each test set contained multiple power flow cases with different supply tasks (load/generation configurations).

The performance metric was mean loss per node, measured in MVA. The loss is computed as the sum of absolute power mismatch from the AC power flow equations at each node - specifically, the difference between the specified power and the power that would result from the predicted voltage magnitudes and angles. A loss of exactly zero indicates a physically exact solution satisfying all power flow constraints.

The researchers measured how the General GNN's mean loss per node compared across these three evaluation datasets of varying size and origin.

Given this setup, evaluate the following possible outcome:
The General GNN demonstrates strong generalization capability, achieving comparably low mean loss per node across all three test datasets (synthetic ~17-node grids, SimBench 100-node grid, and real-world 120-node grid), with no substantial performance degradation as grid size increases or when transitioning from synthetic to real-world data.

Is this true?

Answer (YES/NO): NO